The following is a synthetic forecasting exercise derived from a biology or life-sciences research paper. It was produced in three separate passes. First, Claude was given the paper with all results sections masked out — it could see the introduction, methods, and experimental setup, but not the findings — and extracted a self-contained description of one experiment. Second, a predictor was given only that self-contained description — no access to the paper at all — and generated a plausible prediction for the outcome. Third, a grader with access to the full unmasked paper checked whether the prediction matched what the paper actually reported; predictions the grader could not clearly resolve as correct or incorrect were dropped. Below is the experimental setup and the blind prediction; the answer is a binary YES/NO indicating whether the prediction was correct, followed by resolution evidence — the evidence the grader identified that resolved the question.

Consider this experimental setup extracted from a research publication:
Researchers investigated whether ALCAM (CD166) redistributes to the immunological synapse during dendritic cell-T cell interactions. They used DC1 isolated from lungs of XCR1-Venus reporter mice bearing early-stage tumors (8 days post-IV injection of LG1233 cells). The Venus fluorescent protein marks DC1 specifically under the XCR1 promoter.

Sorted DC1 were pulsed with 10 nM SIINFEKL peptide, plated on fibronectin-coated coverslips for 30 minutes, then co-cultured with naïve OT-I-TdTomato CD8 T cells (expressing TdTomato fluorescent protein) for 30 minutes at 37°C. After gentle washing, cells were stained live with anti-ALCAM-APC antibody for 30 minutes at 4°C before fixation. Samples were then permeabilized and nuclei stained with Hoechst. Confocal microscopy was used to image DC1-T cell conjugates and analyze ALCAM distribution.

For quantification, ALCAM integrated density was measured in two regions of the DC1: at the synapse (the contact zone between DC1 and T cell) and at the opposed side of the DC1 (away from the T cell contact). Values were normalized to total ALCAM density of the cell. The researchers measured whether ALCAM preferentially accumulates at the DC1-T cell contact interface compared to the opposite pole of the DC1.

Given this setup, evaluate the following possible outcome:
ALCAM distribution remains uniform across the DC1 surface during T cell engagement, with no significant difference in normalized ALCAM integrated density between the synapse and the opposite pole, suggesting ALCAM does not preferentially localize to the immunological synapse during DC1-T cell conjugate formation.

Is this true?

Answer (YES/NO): NO